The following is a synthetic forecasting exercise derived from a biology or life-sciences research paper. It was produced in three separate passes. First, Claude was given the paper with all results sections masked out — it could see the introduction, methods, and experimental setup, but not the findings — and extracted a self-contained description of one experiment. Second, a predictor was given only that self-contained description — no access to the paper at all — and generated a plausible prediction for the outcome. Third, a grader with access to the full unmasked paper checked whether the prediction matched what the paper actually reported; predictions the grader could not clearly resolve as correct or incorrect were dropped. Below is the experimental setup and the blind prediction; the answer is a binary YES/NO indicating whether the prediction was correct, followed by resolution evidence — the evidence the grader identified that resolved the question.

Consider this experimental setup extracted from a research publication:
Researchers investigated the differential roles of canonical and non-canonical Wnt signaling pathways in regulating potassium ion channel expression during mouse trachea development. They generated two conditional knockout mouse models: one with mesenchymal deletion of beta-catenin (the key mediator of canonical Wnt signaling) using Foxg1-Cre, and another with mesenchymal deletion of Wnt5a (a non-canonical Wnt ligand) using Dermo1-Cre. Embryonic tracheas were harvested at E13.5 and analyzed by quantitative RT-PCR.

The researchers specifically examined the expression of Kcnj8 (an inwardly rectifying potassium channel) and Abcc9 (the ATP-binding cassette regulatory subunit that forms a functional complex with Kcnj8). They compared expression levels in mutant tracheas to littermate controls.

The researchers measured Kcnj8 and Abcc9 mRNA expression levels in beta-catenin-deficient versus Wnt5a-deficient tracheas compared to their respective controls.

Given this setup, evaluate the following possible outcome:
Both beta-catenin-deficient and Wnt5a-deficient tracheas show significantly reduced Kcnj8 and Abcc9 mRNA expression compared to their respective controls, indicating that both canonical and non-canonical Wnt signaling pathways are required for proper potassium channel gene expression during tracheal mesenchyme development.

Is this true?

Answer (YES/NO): NO